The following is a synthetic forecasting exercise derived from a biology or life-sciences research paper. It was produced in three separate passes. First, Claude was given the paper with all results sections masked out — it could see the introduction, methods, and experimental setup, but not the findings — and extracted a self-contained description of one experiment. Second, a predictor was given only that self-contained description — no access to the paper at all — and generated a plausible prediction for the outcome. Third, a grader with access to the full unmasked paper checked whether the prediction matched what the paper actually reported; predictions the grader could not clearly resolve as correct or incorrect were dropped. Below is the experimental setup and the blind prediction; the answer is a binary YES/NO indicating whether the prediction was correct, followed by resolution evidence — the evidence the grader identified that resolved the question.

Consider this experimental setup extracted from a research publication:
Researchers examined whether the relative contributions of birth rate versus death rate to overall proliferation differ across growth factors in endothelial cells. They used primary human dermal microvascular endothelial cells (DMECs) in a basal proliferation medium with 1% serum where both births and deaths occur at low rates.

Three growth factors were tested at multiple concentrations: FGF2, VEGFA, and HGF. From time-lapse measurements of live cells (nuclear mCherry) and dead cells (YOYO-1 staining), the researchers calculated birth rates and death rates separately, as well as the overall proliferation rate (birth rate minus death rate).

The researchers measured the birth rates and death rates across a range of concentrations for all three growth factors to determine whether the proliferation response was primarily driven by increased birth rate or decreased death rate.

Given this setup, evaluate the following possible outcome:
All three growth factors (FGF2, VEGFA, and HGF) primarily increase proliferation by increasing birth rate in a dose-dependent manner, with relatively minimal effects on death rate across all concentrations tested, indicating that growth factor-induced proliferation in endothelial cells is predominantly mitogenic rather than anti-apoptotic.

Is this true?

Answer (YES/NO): YES